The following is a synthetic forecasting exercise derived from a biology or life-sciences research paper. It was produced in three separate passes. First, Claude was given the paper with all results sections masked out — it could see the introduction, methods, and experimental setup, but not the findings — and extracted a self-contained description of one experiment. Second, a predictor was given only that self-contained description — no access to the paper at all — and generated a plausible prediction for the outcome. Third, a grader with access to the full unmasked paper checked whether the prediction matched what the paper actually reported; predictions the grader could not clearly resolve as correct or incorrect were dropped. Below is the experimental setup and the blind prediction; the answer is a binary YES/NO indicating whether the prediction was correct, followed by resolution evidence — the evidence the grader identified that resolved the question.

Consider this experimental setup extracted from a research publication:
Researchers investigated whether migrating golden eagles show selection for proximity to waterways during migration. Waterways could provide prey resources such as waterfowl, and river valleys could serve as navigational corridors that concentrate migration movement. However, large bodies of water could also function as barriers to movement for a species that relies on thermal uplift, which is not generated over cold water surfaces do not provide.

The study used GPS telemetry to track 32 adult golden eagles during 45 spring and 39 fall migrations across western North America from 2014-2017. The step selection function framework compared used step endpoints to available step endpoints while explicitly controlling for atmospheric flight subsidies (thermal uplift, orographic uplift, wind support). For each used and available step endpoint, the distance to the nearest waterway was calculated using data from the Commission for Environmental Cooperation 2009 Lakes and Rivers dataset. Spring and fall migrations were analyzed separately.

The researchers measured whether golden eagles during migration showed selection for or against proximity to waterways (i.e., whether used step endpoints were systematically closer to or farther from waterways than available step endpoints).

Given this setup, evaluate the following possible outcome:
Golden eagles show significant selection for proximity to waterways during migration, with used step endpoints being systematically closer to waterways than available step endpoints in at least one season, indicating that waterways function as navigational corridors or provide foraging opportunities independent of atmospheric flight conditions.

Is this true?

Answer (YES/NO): YES